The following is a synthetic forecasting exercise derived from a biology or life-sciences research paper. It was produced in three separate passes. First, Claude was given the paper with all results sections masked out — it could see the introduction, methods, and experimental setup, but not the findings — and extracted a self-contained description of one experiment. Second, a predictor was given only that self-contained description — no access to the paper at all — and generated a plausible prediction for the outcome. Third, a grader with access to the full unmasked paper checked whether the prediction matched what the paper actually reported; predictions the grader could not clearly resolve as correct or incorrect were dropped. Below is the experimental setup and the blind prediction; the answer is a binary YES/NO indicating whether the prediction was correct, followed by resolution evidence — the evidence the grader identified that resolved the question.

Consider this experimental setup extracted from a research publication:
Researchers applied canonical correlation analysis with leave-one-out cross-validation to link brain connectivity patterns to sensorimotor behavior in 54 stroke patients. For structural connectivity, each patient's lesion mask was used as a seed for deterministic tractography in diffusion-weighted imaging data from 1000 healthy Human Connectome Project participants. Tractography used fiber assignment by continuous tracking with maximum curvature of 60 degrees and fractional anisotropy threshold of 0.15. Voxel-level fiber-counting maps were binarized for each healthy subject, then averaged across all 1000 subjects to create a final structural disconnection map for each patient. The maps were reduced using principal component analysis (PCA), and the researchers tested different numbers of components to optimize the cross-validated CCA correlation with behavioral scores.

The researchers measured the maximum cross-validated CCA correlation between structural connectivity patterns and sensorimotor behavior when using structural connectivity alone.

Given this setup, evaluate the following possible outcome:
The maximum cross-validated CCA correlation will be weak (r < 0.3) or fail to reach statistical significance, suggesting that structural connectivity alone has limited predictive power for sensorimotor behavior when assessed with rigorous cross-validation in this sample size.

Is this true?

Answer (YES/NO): NO